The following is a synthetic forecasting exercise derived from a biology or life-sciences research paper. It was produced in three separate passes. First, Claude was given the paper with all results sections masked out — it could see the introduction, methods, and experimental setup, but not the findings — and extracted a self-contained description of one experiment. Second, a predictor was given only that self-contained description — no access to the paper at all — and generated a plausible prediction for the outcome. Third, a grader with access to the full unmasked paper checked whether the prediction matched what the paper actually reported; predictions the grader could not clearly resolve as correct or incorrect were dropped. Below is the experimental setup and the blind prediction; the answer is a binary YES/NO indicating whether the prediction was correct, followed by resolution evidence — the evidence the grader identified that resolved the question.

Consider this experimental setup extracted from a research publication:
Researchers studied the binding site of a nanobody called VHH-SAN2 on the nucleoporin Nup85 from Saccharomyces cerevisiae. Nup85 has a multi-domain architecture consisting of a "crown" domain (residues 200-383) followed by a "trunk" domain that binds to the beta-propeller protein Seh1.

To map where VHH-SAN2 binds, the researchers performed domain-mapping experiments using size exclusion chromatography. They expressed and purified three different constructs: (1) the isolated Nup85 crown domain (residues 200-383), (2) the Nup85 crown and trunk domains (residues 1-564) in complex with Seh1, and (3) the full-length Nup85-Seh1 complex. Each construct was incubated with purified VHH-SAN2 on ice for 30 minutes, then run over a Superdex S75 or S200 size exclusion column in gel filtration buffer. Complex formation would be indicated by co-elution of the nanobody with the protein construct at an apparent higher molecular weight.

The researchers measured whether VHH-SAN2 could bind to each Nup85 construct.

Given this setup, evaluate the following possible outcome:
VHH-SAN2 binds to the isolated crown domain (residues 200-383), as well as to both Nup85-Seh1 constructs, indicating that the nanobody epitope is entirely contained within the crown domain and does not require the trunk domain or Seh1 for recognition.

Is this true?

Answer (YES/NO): YES